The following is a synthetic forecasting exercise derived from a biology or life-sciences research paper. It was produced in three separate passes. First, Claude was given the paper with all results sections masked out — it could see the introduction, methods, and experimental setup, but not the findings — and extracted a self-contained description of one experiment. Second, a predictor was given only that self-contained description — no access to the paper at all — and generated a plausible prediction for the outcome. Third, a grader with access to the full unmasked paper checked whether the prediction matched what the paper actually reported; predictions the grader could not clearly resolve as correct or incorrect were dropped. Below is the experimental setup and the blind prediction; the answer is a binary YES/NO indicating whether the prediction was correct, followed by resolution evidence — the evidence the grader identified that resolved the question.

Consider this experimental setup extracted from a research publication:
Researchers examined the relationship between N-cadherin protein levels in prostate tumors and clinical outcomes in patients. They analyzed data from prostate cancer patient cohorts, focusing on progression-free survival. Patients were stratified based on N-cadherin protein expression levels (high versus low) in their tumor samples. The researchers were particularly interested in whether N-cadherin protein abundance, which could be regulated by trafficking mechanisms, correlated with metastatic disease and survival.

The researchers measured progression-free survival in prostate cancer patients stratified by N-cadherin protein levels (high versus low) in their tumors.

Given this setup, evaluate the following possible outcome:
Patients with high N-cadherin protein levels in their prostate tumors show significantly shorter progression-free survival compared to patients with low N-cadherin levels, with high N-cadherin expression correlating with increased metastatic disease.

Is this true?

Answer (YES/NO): NO